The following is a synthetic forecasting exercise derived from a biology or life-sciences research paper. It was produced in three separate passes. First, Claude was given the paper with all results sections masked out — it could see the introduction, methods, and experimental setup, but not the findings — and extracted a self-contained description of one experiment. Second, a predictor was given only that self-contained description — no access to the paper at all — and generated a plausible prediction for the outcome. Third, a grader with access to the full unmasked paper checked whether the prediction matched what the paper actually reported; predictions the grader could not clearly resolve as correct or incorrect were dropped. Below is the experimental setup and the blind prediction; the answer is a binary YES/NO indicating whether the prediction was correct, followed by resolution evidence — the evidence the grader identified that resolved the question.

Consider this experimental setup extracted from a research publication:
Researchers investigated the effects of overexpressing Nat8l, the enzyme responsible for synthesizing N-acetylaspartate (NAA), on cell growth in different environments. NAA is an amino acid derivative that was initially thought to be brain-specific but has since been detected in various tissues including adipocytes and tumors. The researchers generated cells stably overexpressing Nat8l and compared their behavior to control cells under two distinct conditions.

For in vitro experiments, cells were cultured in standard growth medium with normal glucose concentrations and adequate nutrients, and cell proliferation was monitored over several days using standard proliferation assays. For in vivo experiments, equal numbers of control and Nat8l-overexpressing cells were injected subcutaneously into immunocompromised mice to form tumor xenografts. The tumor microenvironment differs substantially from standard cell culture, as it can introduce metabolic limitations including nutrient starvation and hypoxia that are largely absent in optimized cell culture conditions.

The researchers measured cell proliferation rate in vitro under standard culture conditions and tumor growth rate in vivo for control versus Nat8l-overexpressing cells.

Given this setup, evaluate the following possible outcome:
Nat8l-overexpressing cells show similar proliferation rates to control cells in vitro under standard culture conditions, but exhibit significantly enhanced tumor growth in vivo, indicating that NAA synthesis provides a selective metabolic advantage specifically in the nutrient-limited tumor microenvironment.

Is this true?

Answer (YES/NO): NO